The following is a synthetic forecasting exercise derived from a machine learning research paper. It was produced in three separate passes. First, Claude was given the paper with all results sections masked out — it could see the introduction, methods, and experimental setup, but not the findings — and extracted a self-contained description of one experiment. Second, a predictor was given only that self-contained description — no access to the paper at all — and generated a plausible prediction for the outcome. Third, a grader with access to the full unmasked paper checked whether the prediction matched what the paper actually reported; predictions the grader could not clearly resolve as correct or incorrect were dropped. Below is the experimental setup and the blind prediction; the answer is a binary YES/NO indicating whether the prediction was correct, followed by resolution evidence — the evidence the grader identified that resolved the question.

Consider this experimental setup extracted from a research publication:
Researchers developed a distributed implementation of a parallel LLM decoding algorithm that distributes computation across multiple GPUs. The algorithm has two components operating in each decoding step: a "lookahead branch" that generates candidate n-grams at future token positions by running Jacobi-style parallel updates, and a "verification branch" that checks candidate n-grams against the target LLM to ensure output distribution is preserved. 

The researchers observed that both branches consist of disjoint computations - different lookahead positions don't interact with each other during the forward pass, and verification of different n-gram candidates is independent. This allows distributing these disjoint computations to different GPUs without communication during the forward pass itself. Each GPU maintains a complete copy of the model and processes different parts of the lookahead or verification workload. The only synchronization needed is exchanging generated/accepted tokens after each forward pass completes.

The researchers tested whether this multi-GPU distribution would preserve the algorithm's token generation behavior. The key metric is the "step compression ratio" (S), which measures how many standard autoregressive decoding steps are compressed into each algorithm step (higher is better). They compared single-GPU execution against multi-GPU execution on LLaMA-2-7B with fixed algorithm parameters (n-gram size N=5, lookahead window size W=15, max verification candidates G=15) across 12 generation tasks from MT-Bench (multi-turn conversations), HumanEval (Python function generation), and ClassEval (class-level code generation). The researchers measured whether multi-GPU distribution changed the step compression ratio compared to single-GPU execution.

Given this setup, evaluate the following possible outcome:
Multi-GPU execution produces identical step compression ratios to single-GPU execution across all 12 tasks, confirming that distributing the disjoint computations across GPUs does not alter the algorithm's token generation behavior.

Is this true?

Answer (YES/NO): NO